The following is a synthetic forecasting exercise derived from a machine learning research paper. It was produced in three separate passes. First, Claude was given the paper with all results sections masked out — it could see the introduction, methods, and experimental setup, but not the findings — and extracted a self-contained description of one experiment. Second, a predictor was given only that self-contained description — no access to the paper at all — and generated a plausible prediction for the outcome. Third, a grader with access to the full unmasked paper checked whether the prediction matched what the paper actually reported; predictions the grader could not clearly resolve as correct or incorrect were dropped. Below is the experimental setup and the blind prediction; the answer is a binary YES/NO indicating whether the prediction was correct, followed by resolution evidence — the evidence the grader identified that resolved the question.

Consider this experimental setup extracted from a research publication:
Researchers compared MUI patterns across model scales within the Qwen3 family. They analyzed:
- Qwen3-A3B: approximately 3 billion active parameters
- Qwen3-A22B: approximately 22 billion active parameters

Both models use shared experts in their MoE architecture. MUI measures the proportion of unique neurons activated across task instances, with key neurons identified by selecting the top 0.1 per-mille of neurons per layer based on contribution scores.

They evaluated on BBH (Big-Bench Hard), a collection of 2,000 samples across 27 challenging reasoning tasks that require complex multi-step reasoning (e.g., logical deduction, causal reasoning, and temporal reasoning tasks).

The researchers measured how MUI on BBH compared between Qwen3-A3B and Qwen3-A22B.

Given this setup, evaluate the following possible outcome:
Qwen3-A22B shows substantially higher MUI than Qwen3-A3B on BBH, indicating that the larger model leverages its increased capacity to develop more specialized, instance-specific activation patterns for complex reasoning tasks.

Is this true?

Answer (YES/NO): NO